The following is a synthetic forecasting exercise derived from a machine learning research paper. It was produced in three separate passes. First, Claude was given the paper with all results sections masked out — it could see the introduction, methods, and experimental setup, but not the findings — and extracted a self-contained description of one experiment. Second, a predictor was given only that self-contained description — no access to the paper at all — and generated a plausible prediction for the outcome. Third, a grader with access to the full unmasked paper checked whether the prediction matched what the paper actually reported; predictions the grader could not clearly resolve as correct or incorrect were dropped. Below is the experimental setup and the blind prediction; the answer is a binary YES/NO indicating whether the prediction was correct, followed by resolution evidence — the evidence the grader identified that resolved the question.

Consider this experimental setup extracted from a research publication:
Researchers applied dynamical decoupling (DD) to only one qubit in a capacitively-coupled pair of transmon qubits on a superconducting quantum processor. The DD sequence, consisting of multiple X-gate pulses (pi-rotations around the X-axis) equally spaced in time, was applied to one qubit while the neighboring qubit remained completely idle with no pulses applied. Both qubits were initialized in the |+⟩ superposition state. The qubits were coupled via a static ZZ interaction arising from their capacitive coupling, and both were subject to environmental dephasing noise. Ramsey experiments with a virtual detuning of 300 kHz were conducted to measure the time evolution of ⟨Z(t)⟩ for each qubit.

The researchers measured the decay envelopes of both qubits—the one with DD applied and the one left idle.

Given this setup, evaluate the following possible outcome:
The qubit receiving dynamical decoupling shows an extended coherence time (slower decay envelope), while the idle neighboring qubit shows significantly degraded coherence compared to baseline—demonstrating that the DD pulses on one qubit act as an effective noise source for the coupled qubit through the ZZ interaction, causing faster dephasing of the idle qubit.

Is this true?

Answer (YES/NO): NO